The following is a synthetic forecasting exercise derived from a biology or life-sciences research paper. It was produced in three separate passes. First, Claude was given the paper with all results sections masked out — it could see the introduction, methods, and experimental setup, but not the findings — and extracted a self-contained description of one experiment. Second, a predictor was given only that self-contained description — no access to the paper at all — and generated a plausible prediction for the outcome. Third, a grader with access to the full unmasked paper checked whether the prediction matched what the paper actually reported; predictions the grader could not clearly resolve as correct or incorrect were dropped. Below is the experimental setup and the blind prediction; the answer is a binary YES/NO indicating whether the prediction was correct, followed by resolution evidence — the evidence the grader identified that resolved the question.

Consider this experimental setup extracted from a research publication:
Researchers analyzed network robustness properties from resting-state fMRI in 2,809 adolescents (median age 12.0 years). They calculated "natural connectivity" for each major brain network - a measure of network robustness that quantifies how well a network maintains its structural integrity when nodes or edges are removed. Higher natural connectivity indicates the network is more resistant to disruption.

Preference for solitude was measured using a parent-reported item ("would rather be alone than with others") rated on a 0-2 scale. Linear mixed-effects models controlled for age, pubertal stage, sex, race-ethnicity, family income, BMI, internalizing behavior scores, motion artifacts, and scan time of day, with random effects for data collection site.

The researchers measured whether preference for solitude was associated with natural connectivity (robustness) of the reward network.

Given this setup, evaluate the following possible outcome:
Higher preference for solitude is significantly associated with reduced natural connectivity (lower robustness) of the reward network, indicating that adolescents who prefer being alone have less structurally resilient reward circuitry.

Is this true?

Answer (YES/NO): YES